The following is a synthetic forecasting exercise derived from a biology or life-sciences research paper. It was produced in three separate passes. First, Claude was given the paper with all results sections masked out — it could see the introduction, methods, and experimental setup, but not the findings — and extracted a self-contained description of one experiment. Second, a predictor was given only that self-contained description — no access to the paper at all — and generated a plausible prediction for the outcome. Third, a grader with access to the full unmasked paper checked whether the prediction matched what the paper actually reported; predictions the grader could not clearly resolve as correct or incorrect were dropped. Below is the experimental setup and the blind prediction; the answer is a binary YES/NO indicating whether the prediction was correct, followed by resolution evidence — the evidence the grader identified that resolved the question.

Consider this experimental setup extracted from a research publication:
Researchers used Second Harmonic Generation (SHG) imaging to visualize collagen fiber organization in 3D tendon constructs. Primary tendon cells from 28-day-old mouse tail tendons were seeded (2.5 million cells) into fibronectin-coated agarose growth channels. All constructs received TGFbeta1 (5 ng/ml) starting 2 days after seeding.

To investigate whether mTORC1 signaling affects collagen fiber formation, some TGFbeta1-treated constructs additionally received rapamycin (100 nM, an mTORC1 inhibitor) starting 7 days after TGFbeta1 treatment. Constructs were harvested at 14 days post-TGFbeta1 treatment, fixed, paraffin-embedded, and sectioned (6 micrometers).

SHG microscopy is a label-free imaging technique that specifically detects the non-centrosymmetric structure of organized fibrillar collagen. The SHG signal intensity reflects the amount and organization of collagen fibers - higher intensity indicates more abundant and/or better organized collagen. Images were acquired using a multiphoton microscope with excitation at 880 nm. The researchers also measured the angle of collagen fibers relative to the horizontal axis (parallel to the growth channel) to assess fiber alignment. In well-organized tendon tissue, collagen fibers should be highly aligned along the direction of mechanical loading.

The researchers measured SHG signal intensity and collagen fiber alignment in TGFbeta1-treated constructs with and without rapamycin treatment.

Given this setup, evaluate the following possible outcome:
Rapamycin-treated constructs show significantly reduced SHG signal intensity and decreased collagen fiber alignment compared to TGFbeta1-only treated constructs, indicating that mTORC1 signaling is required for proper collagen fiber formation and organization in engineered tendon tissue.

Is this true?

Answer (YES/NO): YES